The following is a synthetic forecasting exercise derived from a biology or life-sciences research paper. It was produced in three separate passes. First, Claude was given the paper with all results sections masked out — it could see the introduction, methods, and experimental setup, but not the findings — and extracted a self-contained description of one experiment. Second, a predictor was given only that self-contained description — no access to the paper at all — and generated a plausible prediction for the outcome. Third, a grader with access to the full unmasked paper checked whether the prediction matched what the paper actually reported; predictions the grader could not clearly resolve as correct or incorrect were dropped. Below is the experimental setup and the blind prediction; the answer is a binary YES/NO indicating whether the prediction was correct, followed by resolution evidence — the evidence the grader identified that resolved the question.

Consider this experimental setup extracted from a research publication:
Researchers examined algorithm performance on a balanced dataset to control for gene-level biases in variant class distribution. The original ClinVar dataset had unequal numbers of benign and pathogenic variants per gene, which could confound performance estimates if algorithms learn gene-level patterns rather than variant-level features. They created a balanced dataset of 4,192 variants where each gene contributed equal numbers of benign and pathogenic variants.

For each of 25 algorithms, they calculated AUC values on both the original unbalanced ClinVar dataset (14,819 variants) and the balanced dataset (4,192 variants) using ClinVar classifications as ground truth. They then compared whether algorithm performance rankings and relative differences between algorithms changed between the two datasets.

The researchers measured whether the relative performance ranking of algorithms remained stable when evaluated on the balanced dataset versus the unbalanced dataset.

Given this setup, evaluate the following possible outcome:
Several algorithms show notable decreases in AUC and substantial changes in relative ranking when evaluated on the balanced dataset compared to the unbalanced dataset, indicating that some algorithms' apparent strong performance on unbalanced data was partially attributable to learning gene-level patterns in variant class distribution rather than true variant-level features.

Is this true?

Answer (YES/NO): YES